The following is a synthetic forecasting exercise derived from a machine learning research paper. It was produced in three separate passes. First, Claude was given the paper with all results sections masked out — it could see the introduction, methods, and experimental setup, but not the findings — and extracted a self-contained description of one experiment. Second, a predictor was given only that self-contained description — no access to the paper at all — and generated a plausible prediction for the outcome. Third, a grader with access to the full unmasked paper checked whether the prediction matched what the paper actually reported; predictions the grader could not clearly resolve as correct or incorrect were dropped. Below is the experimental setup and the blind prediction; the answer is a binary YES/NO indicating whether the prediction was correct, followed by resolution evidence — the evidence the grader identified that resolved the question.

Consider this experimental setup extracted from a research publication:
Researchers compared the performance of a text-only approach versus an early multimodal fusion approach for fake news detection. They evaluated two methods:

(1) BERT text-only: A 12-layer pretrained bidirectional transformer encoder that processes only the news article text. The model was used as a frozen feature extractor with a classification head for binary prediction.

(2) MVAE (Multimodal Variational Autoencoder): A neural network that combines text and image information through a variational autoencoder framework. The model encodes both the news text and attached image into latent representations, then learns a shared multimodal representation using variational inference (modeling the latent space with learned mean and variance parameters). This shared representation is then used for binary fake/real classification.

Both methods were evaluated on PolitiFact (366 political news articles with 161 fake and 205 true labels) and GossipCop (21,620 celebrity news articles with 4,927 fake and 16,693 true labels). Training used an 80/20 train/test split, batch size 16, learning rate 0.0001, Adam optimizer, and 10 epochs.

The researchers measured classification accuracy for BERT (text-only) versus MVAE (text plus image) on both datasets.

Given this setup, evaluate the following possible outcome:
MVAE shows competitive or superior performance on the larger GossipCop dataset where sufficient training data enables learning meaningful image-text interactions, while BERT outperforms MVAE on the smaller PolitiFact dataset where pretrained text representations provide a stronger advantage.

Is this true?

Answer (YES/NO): NO